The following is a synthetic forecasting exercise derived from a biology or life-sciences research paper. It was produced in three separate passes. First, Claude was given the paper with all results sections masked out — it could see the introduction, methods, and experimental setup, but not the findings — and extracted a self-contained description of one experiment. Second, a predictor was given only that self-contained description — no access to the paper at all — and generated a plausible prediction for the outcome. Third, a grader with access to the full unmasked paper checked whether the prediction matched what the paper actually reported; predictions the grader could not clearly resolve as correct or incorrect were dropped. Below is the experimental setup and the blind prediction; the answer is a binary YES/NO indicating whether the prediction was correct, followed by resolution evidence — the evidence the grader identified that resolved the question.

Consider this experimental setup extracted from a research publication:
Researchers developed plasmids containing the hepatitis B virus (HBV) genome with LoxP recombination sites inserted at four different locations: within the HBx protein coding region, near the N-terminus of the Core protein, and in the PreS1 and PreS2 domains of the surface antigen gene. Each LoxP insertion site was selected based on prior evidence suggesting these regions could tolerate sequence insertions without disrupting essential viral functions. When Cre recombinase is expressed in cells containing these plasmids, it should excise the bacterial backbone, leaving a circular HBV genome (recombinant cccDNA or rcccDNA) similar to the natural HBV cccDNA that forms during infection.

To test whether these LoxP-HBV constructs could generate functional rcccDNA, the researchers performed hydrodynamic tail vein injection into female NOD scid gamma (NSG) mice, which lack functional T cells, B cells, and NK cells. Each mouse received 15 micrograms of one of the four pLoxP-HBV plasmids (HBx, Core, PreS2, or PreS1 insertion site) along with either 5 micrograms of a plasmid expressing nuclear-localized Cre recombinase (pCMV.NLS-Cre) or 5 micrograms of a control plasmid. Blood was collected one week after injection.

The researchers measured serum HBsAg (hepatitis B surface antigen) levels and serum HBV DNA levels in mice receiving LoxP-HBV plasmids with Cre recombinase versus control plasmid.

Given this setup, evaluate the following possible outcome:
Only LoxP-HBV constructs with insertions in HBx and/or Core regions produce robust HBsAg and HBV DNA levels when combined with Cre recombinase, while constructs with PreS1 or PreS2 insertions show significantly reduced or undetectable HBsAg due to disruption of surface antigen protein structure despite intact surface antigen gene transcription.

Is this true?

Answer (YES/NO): NO